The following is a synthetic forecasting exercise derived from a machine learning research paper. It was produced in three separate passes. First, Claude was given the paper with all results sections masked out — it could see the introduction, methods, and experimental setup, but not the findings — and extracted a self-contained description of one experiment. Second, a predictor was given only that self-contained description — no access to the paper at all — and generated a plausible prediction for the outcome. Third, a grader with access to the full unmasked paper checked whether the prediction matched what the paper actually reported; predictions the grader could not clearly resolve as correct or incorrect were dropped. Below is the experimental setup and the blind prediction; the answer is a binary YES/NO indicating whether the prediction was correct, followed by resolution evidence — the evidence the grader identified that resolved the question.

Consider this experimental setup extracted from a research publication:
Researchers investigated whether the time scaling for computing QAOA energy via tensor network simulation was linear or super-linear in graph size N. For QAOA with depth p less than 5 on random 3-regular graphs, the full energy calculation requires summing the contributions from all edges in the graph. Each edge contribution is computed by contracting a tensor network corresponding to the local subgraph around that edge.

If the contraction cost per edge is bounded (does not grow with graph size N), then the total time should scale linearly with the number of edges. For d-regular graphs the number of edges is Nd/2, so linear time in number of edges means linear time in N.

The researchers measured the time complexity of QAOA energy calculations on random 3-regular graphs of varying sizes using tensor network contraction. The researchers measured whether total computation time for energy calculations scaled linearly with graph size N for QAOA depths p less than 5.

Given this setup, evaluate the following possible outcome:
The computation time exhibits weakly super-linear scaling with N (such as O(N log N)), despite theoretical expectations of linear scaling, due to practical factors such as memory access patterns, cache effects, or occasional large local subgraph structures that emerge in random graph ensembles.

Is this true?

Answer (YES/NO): NO